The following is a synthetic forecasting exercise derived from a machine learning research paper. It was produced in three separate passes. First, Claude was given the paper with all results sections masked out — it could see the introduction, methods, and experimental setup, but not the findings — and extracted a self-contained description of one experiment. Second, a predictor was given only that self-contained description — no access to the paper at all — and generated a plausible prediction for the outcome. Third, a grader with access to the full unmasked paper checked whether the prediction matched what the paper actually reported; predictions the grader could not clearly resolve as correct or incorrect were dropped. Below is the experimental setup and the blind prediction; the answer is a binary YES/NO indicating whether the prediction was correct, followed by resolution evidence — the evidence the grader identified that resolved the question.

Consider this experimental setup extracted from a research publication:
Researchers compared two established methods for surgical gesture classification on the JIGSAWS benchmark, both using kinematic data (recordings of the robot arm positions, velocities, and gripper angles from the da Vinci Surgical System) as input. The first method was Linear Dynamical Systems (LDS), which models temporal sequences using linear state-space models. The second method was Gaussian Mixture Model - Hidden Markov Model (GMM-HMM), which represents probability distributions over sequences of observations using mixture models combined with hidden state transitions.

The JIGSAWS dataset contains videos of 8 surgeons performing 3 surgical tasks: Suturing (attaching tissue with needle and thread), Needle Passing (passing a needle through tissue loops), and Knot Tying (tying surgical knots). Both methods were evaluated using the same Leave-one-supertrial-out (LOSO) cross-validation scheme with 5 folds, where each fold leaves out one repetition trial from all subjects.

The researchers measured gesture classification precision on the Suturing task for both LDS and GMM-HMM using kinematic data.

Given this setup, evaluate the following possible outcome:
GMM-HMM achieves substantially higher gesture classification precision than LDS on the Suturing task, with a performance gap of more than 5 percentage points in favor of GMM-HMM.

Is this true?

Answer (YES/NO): YES